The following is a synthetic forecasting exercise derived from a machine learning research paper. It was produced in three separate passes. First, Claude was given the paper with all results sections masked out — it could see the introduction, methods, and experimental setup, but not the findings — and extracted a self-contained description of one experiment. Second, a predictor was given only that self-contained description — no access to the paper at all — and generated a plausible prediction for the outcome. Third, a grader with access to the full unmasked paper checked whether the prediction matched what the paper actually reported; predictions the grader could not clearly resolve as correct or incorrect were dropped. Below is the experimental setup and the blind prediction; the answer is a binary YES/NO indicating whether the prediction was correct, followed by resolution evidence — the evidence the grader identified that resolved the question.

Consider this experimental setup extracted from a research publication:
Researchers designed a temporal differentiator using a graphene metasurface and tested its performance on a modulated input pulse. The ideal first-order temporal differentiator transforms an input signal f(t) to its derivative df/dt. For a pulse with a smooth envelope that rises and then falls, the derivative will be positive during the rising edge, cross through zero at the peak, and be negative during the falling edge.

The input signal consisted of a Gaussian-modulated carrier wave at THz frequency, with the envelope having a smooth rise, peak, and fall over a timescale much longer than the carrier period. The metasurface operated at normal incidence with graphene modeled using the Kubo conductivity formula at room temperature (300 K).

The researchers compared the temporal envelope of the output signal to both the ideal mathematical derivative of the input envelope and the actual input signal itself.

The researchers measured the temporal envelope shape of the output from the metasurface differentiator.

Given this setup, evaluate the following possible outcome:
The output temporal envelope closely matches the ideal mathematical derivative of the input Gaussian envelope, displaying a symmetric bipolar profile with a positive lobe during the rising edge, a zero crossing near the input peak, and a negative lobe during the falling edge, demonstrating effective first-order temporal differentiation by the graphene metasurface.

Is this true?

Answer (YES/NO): YES